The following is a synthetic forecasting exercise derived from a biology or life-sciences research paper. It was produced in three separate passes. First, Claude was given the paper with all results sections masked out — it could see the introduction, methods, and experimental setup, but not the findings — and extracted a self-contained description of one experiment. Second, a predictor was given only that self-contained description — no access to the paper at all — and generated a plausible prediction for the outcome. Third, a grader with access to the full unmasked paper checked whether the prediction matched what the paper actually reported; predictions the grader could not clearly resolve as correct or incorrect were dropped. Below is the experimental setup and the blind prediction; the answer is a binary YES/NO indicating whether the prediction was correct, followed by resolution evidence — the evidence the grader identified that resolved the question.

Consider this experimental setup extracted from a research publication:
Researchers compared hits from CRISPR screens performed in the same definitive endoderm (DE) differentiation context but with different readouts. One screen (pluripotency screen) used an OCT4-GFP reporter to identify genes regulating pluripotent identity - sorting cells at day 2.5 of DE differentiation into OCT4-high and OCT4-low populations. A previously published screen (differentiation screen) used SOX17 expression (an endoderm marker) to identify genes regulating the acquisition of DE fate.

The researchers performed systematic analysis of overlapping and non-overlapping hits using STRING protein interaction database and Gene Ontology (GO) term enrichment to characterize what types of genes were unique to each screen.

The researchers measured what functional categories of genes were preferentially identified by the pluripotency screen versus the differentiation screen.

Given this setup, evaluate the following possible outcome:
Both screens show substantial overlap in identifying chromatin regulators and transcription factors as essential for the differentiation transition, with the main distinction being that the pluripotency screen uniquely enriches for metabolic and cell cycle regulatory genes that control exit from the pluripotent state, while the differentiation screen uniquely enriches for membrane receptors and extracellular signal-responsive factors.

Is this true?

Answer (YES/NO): NO